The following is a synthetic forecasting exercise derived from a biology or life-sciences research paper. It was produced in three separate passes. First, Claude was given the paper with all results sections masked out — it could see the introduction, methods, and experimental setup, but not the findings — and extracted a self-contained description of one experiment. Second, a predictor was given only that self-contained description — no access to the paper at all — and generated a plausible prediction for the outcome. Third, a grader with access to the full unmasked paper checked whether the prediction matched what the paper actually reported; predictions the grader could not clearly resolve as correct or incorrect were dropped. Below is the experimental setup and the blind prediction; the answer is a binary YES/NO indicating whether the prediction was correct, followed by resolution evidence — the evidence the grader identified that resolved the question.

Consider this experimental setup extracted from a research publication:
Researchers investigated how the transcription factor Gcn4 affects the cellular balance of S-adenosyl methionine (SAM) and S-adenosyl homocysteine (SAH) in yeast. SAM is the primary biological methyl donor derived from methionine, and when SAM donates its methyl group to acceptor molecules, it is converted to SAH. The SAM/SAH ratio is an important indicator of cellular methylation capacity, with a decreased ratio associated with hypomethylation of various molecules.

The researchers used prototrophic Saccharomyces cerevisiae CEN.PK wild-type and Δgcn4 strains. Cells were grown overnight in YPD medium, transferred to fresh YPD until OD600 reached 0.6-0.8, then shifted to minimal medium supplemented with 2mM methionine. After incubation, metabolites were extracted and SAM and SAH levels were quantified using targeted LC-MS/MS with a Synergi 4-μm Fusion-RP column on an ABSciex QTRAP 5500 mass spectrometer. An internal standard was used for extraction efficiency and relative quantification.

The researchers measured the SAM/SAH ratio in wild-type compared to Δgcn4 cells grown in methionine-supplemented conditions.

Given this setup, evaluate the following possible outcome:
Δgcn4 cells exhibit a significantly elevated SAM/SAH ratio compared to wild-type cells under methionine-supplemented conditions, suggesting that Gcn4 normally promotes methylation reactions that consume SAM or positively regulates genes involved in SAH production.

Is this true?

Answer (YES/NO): YES